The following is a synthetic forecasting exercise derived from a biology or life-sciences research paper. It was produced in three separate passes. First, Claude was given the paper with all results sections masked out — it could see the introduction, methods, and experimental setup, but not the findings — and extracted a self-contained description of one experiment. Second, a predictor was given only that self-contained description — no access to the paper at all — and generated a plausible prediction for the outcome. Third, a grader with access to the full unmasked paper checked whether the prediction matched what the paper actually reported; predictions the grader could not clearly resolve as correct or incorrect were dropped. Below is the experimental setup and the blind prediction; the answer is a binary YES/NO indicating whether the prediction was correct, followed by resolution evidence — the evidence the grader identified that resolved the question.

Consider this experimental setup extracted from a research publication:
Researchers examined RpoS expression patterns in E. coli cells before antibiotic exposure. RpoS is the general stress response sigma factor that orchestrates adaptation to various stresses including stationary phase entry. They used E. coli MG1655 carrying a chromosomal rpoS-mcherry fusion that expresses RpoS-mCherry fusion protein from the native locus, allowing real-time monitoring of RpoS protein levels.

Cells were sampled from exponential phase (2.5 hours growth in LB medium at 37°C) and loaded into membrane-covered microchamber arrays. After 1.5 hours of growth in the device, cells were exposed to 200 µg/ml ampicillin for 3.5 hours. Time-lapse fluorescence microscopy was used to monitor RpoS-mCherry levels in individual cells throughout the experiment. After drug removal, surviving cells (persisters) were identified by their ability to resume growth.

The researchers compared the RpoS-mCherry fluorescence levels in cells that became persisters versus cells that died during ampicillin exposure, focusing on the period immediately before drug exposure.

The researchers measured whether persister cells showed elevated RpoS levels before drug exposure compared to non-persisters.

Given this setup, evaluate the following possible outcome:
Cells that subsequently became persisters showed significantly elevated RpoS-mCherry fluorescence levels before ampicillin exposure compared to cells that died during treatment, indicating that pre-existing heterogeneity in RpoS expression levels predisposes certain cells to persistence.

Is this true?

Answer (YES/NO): NO